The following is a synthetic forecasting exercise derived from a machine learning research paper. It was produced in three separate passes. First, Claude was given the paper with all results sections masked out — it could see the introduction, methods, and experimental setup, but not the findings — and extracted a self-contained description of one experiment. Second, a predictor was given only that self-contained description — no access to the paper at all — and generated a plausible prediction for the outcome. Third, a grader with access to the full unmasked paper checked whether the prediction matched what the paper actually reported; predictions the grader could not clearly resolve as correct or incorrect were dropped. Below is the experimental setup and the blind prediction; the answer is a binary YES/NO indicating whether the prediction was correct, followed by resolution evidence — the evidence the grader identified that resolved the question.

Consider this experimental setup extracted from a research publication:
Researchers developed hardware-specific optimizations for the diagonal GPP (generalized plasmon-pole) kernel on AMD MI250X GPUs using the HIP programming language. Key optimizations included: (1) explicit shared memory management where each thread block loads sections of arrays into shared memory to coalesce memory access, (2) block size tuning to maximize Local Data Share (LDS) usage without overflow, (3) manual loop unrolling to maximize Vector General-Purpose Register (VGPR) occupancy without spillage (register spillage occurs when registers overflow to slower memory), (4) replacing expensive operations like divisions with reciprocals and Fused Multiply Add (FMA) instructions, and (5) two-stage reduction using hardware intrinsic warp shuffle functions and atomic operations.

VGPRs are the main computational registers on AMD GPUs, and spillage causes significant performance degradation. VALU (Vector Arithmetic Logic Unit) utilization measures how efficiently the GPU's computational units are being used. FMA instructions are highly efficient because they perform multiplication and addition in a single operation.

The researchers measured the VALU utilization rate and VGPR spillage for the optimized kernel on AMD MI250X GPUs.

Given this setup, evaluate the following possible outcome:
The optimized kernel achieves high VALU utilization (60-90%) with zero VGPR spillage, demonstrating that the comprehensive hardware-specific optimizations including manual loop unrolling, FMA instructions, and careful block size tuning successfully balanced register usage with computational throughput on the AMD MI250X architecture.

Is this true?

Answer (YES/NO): NO